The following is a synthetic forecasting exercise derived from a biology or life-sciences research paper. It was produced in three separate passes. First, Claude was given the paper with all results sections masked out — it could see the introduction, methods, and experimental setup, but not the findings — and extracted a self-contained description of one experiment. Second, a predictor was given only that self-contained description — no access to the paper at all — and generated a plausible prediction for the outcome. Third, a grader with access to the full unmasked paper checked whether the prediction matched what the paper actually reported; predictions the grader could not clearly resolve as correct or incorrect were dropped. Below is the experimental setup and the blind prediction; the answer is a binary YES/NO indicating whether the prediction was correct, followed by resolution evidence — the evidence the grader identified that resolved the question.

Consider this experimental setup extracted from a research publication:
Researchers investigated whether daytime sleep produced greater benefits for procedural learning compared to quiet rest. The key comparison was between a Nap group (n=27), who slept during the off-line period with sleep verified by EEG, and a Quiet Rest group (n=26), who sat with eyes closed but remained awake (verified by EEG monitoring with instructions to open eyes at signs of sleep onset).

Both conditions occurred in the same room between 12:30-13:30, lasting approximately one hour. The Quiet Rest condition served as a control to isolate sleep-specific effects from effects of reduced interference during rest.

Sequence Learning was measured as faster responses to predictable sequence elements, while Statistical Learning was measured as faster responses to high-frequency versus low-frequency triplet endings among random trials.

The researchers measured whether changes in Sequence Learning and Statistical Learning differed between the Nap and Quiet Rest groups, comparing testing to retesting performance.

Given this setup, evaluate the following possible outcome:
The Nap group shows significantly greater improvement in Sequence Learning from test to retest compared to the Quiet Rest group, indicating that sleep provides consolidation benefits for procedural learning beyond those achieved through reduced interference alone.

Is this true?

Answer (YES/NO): NO